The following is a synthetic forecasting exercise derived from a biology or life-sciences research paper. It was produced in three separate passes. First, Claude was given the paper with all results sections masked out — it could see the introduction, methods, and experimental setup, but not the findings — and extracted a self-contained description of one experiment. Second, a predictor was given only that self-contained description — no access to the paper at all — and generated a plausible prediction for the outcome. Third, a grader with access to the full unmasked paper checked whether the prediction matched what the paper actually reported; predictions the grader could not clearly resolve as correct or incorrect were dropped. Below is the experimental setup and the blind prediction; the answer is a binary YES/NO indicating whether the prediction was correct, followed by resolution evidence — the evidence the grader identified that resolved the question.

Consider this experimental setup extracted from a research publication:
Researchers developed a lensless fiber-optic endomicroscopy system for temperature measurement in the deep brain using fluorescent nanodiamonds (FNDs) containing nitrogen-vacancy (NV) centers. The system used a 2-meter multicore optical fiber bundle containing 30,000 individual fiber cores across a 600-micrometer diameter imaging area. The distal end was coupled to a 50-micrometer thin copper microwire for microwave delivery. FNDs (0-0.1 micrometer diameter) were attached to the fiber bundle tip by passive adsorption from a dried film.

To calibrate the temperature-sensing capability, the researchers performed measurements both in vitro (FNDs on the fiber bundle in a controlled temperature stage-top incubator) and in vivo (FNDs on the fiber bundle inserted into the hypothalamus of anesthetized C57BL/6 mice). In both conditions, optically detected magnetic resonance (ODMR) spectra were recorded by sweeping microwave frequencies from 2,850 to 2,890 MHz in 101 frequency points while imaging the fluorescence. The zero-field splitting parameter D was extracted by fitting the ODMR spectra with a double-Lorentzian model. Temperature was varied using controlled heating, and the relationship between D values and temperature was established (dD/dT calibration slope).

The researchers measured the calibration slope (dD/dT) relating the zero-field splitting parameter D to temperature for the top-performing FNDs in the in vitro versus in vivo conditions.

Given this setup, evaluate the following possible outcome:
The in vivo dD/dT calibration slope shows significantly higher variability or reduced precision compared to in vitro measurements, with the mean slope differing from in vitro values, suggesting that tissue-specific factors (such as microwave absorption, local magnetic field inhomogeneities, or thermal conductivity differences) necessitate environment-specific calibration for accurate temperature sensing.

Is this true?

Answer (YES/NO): YES